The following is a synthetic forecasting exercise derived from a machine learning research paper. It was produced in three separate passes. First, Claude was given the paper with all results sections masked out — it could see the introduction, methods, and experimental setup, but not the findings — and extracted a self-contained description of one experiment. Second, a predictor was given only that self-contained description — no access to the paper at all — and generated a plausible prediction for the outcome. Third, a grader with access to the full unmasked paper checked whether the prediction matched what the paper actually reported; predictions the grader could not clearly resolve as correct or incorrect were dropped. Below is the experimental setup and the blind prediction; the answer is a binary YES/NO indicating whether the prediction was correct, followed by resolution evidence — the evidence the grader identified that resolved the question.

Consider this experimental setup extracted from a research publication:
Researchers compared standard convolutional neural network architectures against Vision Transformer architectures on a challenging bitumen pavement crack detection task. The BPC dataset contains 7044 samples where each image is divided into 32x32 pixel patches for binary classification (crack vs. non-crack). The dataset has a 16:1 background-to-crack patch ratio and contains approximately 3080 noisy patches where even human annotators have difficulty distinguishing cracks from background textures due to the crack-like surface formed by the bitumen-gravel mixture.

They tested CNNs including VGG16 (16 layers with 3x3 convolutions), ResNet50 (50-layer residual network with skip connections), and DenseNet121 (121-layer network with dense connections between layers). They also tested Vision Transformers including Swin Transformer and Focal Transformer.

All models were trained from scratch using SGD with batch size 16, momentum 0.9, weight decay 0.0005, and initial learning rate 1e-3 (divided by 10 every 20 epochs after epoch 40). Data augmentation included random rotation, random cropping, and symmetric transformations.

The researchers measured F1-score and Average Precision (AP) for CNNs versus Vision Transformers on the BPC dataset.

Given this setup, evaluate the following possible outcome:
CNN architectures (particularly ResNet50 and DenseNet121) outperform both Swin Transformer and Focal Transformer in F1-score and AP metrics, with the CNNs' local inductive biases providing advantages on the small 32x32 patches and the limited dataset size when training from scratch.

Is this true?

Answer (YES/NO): YES